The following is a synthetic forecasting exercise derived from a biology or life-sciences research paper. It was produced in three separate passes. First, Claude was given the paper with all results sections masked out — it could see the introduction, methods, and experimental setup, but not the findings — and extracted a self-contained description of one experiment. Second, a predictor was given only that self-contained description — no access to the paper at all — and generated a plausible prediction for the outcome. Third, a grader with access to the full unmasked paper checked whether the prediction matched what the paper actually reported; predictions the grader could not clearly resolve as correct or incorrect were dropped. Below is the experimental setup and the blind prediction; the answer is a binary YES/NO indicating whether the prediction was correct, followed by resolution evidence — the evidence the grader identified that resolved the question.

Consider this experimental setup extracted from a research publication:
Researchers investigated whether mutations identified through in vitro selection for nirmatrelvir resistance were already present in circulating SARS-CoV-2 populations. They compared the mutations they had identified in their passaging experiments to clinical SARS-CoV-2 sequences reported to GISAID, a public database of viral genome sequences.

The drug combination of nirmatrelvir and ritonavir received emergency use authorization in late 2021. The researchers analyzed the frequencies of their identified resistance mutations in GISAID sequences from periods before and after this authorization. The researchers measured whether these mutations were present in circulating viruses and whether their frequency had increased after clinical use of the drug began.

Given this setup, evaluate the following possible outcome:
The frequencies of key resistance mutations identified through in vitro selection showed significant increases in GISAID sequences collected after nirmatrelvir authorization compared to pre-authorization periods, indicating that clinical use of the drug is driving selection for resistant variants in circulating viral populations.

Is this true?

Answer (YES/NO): NO